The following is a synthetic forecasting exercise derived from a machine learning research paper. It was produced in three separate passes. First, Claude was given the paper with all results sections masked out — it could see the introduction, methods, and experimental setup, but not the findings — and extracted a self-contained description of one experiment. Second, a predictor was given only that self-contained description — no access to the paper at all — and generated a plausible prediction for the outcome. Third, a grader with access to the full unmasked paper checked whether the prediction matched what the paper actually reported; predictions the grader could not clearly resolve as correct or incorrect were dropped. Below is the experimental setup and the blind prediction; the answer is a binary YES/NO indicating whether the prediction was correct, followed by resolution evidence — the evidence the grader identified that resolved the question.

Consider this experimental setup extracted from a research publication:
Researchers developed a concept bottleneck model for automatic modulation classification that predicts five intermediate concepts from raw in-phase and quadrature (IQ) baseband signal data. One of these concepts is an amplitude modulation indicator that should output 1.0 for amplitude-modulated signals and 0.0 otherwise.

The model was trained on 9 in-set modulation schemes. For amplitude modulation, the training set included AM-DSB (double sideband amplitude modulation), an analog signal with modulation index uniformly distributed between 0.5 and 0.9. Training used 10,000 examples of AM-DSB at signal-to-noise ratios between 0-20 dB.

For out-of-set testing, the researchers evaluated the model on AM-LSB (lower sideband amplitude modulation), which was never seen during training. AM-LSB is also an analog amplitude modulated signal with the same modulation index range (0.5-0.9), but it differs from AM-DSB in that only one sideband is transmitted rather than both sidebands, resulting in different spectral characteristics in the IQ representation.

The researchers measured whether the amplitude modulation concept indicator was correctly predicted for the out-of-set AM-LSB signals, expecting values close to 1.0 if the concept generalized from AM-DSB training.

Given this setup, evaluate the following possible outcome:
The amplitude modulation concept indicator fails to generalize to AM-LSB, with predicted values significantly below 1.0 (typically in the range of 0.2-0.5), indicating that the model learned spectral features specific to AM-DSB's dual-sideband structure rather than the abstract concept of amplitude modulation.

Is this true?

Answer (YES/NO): NO